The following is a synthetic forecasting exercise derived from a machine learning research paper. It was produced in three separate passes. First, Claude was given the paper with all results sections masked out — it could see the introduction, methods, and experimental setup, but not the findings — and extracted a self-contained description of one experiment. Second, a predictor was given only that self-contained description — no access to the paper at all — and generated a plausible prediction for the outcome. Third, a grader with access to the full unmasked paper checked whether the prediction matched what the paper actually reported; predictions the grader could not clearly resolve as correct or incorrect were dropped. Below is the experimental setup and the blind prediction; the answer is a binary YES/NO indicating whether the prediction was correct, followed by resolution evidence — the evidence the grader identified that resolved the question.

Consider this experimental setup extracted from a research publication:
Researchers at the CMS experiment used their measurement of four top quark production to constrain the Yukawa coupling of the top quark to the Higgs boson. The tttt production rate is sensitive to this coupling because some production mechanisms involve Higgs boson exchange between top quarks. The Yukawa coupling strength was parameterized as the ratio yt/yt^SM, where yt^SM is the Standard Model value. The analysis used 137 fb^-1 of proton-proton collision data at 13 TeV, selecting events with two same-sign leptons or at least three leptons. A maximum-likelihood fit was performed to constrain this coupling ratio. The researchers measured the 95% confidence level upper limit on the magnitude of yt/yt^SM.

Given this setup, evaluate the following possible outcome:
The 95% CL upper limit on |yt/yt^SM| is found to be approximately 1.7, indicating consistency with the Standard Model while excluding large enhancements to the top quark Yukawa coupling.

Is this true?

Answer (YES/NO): YES